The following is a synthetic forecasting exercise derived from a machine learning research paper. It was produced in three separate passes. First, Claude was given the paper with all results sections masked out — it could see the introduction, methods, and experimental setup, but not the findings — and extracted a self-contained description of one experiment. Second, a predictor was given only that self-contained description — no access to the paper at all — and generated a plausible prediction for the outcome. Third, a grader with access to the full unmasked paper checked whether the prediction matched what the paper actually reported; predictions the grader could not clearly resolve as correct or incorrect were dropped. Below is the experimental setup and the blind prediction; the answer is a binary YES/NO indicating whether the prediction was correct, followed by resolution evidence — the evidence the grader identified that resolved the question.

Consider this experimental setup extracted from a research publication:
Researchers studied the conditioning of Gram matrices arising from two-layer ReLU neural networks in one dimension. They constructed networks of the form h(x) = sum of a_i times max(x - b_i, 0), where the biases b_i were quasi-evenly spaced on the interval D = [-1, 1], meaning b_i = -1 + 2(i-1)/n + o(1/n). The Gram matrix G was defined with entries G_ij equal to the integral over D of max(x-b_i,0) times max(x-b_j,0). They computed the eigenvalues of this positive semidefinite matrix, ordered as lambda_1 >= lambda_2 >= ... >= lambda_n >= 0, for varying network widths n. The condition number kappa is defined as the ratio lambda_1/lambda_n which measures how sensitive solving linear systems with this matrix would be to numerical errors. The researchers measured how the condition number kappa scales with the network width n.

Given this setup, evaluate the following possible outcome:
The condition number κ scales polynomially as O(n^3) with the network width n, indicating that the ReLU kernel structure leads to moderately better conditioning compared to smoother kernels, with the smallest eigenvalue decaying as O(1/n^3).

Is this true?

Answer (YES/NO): NO